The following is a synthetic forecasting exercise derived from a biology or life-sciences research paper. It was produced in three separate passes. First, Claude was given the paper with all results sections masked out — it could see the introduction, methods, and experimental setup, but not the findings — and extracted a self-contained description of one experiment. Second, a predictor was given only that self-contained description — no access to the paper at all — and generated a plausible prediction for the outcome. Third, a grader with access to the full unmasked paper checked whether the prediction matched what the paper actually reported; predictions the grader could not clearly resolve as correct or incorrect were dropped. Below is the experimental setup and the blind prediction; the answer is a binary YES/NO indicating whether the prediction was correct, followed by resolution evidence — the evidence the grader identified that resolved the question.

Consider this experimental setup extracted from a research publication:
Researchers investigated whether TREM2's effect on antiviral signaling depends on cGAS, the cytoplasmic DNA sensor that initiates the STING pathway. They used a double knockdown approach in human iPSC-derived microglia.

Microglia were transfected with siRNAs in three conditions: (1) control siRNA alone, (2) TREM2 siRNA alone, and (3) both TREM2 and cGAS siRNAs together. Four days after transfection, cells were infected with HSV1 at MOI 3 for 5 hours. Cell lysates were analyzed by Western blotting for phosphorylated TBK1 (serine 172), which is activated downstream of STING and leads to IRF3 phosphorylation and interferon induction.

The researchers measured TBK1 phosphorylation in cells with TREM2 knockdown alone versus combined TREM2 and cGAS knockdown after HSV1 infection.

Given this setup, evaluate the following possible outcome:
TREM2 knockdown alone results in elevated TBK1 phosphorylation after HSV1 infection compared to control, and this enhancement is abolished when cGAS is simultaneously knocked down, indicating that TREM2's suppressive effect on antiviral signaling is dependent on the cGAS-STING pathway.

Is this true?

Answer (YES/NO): NO